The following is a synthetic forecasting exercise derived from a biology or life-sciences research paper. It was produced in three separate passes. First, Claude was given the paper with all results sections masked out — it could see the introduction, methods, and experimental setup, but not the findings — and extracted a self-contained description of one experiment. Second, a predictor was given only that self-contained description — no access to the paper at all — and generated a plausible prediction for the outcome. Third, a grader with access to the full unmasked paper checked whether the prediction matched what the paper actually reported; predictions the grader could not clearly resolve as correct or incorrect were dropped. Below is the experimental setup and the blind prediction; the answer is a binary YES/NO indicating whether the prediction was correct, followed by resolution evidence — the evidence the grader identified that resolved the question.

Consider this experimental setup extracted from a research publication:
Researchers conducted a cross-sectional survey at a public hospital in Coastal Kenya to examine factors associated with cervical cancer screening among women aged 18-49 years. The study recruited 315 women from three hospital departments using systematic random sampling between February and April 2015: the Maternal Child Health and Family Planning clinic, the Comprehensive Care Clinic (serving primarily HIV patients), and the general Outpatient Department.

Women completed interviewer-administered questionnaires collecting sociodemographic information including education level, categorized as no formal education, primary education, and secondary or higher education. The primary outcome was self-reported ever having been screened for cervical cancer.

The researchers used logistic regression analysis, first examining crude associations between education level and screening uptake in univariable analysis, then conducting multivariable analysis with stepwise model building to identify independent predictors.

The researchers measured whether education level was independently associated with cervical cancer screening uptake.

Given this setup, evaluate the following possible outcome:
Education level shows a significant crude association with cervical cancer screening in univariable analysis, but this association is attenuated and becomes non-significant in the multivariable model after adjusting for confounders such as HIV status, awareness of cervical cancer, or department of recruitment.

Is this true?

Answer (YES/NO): NO